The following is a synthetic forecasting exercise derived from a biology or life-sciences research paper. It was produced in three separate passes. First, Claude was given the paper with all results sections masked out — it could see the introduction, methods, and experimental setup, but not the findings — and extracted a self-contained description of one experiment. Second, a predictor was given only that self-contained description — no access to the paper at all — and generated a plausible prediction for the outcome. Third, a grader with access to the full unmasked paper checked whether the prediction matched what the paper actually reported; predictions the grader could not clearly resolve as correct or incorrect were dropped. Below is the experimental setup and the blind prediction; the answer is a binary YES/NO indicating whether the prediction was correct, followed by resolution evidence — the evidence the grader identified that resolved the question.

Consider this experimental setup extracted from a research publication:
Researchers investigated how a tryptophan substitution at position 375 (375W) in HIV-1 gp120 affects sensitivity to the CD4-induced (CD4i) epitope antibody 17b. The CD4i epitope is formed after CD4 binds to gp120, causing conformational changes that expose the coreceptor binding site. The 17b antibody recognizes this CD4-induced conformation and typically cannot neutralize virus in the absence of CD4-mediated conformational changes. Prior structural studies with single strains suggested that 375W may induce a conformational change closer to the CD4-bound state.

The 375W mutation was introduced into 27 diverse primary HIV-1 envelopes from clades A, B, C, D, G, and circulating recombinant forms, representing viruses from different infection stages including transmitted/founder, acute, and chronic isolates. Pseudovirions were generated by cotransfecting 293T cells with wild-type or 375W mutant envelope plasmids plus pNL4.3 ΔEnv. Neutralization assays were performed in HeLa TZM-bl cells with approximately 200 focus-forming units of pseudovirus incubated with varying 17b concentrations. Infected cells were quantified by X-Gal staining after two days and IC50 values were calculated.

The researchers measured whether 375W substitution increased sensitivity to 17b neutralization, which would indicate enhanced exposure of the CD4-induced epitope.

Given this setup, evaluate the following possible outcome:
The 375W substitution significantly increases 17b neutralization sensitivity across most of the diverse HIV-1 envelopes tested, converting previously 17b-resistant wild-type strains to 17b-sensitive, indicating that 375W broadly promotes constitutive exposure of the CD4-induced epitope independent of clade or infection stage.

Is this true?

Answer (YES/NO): NO